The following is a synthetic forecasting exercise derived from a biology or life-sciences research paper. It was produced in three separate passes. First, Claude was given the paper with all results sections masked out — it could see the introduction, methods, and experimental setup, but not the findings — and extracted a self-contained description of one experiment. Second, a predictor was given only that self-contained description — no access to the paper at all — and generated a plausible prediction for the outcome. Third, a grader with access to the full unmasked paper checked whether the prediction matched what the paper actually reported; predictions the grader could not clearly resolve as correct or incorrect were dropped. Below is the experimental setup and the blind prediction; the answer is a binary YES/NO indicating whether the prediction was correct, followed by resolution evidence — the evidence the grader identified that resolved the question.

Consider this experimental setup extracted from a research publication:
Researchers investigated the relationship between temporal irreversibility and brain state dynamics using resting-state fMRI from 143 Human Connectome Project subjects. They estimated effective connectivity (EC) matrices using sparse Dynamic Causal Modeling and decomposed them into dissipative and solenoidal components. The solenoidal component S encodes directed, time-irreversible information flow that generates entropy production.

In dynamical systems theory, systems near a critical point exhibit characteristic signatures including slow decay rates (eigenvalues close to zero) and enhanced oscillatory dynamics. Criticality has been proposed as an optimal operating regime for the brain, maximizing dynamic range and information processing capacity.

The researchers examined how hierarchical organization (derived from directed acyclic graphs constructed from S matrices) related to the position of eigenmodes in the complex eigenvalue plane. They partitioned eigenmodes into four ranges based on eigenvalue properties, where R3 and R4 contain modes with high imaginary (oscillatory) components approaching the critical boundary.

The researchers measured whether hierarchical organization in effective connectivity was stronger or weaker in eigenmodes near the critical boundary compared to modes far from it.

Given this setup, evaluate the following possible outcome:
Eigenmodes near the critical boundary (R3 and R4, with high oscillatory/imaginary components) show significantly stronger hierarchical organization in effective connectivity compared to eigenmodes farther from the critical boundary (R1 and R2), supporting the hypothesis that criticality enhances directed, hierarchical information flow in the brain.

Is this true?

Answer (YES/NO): NO